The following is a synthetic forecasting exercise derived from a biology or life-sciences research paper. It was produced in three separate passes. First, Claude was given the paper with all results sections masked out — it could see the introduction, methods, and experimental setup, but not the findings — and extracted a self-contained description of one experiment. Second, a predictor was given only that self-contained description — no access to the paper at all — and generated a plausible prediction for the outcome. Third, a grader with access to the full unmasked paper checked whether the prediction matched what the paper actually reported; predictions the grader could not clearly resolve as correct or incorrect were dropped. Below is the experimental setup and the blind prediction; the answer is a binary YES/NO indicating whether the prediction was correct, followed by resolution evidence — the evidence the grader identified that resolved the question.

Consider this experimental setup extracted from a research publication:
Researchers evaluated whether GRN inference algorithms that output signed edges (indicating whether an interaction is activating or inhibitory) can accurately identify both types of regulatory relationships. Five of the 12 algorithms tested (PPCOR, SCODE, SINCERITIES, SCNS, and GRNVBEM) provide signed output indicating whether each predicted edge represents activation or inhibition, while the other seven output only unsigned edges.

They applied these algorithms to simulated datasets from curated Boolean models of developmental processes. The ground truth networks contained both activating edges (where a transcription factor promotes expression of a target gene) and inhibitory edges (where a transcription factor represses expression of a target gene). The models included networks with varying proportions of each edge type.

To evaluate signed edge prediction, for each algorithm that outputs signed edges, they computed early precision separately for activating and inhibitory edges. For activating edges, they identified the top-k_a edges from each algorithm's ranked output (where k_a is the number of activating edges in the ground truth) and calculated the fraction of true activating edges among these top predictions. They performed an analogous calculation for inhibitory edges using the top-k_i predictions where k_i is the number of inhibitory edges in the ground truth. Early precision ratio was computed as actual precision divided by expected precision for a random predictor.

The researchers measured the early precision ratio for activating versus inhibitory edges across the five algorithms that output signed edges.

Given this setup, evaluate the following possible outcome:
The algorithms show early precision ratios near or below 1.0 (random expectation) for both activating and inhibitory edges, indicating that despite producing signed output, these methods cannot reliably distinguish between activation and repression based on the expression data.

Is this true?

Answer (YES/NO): YES